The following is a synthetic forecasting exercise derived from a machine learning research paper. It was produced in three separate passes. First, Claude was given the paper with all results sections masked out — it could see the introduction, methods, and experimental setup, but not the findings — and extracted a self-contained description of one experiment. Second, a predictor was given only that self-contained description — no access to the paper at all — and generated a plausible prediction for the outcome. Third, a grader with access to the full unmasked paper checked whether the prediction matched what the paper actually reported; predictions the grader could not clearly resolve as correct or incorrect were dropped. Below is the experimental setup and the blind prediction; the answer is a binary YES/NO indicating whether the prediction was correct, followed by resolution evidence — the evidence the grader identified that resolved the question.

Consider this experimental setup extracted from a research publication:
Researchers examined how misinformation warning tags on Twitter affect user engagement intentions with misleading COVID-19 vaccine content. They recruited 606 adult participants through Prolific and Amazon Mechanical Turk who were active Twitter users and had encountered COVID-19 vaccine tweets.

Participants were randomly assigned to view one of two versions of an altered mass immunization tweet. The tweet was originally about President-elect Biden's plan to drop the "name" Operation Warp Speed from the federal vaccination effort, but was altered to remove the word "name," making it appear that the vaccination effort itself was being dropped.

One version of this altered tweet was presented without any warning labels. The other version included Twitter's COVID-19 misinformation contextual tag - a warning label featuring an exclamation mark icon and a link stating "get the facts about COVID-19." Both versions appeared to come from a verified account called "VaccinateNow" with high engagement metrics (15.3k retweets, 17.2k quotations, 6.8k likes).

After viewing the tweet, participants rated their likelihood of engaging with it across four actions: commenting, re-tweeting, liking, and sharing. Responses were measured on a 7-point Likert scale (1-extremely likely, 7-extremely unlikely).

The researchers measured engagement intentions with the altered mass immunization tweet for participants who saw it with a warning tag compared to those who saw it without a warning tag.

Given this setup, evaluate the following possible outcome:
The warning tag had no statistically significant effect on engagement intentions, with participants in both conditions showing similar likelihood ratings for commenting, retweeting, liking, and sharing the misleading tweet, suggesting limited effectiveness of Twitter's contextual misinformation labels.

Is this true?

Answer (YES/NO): YES